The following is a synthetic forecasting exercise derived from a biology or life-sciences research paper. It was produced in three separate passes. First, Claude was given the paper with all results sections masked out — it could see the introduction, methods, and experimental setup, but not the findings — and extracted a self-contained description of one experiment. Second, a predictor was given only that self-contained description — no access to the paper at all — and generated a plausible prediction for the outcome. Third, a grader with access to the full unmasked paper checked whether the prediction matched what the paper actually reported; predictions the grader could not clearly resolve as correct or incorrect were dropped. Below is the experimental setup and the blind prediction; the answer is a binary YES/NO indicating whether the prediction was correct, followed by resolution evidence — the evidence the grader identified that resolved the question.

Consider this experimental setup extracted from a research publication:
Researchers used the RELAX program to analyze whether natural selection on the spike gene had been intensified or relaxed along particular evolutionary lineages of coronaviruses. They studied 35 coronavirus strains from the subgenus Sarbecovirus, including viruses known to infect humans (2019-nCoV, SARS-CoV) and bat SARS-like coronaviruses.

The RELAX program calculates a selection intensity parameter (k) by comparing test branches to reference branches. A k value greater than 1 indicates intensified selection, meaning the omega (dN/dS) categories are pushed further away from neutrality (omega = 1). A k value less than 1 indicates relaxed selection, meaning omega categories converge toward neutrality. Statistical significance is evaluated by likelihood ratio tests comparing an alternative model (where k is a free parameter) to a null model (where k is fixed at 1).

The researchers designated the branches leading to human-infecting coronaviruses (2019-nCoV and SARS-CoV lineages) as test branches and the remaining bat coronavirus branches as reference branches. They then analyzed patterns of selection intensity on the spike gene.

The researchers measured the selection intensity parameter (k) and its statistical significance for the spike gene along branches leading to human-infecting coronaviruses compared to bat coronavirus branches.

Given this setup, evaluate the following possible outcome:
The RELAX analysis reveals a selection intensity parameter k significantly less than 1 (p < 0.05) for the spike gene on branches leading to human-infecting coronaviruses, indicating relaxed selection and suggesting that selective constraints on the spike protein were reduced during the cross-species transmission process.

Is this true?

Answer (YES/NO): NO